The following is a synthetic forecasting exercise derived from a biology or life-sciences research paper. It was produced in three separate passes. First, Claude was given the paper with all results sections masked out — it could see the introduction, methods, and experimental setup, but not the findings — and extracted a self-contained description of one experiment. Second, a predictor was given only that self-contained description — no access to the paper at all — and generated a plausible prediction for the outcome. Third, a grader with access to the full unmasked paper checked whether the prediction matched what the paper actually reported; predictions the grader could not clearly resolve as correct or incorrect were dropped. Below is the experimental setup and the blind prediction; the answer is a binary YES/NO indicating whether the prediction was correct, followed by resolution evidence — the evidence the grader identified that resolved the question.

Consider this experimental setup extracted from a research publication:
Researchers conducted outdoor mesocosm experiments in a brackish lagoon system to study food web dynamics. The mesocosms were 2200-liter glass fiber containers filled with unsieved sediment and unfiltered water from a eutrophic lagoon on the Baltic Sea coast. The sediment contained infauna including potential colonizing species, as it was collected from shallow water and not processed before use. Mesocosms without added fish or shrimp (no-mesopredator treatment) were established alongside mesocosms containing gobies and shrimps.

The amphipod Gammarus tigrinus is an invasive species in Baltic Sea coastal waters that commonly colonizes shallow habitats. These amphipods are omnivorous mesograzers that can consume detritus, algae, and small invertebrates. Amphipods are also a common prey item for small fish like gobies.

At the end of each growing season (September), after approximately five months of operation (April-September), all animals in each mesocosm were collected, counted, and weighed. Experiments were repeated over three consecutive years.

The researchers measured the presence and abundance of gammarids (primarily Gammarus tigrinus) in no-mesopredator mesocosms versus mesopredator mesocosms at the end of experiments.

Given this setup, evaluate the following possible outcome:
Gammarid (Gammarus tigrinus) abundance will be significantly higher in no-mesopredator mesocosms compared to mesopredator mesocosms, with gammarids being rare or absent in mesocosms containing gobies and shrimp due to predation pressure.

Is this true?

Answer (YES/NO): YES